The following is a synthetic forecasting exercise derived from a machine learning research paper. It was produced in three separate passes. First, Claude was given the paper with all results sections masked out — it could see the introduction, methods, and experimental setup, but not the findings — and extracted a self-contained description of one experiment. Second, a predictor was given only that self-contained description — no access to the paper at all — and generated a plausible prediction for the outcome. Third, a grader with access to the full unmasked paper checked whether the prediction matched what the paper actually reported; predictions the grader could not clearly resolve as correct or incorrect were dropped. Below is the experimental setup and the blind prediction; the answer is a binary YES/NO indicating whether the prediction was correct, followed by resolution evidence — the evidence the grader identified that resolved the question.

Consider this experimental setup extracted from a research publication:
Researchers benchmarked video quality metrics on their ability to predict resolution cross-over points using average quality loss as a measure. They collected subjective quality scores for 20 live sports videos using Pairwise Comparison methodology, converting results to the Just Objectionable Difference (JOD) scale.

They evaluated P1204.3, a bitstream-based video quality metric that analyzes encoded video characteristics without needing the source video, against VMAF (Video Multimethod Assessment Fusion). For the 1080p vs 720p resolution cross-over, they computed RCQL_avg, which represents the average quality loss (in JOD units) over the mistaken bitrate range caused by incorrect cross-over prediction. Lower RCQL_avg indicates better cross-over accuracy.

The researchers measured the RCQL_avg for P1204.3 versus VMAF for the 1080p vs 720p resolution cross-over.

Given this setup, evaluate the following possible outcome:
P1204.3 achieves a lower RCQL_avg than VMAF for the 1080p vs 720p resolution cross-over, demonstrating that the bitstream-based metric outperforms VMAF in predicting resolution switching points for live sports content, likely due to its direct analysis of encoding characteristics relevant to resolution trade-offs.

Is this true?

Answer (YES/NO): YES